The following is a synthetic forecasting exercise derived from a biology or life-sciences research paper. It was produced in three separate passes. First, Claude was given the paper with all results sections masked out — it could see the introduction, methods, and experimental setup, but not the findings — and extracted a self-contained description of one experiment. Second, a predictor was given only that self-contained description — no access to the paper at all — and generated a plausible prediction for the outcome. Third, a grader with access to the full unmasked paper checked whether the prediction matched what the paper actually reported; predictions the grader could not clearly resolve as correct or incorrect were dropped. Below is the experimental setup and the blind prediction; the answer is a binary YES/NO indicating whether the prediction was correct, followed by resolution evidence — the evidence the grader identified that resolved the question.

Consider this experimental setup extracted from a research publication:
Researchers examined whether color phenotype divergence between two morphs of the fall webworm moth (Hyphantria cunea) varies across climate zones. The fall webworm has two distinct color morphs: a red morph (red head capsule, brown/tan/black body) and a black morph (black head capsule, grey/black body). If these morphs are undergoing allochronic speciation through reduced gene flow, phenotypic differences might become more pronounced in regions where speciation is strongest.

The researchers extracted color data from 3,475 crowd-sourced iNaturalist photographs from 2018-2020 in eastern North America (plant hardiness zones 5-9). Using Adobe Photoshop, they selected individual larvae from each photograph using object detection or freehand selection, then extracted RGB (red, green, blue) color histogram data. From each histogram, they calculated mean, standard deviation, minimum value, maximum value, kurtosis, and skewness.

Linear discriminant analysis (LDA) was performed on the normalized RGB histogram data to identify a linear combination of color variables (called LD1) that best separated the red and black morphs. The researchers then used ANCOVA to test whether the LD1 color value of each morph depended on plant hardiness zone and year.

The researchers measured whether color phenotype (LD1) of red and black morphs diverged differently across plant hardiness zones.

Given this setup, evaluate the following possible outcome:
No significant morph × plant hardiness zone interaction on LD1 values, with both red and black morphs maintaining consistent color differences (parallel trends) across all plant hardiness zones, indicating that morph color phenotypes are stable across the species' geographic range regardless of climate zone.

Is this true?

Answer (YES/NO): NO